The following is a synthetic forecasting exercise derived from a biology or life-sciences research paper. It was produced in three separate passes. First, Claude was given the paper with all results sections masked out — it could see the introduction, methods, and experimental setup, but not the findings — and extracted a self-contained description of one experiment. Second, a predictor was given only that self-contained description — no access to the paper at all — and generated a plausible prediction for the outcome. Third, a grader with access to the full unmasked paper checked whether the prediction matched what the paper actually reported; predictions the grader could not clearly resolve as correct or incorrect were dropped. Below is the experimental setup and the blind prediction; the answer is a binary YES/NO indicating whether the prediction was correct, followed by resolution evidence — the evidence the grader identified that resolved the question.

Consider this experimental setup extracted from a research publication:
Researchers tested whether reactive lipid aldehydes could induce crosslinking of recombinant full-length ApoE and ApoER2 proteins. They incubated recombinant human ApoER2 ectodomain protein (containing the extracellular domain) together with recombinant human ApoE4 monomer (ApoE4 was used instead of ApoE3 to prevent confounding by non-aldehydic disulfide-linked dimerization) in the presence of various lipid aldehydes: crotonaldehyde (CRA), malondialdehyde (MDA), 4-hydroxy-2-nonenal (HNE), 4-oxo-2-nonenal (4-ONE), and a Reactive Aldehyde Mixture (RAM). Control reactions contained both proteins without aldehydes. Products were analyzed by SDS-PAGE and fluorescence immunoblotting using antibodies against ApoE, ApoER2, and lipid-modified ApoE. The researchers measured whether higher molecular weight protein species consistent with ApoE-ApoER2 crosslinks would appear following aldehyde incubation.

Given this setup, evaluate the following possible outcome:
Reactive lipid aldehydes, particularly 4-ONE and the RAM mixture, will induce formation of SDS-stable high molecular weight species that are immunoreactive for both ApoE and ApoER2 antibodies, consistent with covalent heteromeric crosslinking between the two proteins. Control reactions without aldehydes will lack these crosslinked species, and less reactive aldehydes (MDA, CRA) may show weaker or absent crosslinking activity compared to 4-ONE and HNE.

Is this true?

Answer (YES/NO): NO